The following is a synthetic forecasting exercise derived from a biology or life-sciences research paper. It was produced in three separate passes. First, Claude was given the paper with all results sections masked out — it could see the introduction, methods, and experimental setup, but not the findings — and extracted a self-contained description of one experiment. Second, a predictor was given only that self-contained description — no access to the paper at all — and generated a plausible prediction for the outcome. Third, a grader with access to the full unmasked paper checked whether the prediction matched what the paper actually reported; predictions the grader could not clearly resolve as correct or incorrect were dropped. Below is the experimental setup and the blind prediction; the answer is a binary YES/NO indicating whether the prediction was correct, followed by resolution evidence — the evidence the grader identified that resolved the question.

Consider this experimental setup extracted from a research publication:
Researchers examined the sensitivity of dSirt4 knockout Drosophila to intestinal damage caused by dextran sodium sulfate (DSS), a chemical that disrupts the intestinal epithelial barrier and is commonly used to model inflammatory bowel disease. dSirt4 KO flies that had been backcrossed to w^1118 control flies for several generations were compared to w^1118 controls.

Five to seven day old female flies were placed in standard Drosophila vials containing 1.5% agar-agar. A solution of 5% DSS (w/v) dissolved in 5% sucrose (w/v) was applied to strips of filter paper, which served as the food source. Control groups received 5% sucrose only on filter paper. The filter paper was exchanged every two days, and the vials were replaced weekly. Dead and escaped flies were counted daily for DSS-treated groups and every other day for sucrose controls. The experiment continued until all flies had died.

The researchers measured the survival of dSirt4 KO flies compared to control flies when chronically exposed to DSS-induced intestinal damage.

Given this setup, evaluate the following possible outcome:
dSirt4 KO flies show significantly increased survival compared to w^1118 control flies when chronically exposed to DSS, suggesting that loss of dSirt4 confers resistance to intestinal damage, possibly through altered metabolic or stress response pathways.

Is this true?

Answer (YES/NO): NO